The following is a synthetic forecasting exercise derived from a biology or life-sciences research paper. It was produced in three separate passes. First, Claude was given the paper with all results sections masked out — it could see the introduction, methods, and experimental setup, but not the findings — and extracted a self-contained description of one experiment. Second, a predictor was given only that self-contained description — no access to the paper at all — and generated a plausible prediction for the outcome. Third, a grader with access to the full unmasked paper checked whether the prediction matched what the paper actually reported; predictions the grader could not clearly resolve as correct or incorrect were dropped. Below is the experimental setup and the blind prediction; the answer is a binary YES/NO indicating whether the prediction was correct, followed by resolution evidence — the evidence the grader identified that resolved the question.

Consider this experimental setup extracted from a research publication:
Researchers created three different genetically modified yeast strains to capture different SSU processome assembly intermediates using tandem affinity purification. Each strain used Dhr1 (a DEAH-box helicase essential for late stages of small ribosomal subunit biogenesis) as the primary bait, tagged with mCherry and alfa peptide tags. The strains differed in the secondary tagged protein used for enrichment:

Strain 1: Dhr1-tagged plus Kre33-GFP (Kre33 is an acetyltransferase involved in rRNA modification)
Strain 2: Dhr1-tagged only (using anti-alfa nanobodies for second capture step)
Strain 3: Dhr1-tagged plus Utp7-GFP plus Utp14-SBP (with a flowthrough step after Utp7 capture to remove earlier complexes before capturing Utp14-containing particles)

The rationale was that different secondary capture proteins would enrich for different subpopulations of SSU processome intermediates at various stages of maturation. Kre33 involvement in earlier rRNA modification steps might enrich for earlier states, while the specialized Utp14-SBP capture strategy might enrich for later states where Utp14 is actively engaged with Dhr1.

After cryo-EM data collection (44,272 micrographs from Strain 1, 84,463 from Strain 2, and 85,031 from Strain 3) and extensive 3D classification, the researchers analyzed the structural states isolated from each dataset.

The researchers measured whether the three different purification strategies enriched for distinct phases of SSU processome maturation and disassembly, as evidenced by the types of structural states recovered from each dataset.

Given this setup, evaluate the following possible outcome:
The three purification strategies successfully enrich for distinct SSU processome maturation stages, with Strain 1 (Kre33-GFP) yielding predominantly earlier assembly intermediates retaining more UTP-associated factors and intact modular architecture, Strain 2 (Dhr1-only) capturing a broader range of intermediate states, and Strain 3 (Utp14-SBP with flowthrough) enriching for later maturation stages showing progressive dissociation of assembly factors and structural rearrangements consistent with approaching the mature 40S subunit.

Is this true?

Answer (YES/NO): YES